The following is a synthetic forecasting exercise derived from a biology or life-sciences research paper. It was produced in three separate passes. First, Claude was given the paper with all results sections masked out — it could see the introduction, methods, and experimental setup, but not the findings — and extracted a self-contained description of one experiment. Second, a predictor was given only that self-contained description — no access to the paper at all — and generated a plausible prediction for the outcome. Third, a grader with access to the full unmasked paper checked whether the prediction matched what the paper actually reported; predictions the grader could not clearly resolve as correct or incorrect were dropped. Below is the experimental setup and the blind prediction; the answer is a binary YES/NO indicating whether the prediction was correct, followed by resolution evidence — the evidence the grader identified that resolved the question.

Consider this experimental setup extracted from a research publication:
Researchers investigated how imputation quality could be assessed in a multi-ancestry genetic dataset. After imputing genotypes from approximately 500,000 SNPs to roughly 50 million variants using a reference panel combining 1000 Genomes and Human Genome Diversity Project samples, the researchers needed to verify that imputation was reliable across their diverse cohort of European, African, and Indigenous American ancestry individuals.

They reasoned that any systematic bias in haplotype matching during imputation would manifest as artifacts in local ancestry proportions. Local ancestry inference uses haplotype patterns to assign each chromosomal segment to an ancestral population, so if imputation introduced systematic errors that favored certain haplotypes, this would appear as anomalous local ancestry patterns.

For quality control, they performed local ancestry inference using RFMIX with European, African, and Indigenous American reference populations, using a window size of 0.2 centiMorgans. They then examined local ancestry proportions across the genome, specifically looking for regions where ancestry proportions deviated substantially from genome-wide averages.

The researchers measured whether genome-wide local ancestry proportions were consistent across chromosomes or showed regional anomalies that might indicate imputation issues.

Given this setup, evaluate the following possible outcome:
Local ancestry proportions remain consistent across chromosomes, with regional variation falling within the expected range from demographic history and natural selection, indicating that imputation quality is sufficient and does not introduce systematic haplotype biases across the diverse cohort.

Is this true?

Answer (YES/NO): NO